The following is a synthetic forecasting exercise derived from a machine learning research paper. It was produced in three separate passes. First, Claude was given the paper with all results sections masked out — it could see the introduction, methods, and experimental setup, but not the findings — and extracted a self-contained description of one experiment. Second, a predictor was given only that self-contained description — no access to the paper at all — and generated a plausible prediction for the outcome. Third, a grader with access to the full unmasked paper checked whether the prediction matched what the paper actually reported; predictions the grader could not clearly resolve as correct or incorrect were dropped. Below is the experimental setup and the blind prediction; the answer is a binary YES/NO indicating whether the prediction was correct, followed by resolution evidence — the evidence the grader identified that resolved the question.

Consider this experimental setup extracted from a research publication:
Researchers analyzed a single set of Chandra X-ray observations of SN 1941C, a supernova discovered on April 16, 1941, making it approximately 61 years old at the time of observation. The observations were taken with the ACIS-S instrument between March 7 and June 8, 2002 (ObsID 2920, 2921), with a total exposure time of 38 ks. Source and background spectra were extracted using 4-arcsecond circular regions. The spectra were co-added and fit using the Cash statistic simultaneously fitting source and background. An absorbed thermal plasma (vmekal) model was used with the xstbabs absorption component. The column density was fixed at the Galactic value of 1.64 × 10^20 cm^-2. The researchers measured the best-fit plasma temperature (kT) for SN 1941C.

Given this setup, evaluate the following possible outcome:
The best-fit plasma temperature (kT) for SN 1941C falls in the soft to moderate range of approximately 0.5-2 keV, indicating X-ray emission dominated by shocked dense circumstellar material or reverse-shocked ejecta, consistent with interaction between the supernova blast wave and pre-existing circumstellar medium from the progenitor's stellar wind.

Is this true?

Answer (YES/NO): NO